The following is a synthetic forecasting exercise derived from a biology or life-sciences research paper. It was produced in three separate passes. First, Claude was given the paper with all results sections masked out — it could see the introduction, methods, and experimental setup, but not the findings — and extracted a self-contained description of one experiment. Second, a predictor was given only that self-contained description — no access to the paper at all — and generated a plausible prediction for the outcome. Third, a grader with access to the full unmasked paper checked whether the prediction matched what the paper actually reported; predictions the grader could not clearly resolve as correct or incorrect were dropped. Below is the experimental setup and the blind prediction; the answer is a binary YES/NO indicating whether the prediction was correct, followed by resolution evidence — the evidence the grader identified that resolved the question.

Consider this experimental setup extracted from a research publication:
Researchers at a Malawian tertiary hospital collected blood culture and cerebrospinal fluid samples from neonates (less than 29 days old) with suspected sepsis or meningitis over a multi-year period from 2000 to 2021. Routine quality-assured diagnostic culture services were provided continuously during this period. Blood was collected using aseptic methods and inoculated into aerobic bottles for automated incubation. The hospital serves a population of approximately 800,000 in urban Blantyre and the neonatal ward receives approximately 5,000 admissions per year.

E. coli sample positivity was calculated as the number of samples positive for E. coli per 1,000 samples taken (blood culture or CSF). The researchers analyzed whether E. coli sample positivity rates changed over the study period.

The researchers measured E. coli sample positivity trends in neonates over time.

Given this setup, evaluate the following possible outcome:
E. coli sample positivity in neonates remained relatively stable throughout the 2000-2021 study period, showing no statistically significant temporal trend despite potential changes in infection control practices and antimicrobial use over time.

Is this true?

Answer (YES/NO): NO